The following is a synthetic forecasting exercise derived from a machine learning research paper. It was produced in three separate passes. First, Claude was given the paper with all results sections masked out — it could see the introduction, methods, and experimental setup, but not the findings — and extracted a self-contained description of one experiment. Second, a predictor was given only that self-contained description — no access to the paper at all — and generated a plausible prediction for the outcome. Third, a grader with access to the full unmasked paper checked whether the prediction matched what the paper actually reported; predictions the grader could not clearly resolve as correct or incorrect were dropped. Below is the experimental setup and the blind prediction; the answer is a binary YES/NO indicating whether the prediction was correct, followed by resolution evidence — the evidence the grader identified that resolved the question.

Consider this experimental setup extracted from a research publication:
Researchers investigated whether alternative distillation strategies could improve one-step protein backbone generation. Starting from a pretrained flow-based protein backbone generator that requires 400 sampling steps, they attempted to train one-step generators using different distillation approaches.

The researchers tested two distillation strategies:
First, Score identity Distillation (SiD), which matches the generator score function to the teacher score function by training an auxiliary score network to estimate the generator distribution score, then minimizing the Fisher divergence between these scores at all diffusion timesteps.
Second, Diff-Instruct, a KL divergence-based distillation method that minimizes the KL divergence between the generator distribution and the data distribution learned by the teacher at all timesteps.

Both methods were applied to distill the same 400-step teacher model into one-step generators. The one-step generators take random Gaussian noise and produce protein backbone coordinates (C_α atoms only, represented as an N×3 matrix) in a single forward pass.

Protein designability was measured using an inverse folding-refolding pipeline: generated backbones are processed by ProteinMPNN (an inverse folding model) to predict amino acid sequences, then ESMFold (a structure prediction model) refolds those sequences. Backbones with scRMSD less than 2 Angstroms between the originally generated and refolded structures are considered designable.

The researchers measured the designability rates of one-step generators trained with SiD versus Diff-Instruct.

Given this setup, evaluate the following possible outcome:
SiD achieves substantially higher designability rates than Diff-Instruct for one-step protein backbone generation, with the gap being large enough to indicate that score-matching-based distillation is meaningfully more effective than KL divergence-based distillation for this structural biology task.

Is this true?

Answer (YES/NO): NO